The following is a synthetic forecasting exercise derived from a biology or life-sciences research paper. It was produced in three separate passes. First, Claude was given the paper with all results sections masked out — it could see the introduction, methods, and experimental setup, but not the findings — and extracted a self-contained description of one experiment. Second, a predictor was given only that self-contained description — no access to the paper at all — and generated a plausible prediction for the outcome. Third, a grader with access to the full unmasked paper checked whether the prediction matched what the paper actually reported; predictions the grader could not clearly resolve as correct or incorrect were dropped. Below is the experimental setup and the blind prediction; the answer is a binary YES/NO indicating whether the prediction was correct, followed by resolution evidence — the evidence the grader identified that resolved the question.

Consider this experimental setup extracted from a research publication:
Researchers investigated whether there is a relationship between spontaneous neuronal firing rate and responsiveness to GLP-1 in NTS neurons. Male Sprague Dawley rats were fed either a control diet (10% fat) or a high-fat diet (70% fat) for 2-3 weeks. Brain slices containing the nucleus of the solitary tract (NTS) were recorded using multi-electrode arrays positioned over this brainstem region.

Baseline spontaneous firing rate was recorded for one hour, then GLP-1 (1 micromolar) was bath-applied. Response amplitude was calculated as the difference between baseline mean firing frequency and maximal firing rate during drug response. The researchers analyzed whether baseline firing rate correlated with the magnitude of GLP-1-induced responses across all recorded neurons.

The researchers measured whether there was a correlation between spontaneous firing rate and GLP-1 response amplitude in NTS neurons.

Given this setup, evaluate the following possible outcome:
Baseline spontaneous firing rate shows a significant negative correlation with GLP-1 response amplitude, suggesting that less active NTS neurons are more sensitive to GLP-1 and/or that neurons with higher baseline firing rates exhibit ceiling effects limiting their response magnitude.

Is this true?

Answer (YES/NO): YES